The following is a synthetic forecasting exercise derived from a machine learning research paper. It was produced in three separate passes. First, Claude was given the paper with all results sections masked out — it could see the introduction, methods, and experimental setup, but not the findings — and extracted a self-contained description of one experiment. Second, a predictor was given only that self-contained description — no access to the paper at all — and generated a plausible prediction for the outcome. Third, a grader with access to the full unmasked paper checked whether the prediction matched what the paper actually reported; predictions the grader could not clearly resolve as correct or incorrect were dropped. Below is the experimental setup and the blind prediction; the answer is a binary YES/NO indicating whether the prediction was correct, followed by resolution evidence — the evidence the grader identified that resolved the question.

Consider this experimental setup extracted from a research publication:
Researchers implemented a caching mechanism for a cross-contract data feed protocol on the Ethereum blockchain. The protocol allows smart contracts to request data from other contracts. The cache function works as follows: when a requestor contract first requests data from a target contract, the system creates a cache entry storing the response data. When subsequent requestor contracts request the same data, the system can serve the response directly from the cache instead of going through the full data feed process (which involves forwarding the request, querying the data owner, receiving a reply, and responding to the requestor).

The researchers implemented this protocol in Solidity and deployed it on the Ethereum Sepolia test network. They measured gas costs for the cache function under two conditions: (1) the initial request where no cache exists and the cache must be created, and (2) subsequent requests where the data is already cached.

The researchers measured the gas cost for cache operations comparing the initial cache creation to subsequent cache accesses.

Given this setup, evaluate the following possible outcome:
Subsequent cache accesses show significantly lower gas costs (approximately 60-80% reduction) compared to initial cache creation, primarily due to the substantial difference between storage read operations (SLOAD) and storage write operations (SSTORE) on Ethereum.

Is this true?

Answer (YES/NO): YES